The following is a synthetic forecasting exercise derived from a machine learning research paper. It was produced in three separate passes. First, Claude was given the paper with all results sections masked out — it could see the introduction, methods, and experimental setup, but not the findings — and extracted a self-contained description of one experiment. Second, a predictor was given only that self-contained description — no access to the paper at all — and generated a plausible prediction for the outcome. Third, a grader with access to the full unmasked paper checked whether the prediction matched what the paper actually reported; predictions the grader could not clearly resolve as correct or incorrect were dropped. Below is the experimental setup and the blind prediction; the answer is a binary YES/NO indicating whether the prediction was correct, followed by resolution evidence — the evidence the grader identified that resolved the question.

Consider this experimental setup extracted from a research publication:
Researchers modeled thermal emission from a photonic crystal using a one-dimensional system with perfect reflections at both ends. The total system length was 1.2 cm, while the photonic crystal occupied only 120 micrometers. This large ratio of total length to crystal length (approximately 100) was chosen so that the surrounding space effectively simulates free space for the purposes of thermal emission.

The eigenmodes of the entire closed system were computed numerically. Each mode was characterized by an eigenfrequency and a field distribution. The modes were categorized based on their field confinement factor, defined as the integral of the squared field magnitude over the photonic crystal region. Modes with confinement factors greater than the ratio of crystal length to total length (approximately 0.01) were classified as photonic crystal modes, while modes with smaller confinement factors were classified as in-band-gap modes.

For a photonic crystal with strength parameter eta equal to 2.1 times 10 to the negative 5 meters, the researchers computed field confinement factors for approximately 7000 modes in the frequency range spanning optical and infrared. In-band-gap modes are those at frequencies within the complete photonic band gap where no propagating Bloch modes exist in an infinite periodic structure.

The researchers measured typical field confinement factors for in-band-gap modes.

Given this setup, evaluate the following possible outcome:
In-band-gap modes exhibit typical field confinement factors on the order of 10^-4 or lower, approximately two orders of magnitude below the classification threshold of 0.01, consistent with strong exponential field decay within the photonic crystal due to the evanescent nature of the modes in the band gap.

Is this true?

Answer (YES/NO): YES